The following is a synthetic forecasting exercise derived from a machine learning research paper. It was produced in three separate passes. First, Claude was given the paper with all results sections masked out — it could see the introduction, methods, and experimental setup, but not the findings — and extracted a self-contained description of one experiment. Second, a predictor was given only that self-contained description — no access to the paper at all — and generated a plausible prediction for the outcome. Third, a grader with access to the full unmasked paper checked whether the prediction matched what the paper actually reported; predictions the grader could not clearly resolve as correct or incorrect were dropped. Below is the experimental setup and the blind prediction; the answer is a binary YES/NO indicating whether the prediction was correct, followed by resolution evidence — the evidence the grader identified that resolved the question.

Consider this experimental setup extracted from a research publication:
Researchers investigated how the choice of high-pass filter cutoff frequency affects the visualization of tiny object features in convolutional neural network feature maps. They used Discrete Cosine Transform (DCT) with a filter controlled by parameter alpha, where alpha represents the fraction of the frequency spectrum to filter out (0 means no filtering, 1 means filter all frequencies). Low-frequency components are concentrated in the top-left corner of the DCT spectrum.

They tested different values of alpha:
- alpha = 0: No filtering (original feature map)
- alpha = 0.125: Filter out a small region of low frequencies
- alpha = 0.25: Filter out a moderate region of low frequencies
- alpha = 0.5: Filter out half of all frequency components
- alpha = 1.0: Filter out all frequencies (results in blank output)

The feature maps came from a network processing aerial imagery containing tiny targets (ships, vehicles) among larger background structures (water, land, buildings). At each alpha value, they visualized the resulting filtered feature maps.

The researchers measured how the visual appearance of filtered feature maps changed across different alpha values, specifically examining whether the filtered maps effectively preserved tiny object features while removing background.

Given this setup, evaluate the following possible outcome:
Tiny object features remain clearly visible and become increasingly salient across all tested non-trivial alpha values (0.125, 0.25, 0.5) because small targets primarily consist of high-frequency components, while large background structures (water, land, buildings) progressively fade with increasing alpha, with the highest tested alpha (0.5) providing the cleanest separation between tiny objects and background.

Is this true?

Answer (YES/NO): NO